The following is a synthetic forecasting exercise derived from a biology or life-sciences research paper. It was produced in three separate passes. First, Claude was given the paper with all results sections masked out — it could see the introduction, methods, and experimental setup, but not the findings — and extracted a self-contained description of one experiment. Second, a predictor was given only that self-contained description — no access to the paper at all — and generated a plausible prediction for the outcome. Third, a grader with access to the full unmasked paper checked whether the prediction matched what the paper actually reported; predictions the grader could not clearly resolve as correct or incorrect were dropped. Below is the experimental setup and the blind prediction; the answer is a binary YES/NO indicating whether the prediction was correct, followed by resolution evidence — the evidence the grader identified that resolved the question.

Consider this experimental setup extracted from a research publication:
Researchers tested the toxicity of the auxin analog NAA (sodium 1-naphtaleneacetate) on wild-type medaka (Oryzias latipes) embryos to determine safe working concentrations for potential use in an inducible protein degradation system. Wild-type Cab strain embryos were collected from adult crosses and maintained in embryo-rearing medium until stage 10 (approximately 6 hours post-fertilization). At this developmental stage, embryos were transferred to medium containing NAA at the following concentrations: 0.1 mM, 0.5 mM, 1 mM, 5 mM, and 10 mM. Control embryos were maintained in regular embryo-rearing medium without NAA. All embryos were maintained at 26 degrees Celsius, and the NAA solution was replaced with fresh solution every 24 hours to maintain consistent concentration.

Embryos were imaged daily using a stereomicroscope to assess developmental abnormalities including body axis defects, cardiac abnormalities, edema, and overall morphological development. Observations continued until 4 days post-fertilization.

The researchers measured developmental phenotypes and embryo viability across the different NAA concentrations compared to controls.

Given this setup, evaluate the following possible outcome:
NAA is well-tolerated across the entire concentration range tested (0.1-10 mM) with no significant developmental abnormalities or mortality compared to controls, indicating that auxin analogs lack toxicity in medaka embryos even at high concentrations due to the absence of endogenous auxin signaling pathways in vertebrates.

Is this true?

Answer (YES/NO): NO